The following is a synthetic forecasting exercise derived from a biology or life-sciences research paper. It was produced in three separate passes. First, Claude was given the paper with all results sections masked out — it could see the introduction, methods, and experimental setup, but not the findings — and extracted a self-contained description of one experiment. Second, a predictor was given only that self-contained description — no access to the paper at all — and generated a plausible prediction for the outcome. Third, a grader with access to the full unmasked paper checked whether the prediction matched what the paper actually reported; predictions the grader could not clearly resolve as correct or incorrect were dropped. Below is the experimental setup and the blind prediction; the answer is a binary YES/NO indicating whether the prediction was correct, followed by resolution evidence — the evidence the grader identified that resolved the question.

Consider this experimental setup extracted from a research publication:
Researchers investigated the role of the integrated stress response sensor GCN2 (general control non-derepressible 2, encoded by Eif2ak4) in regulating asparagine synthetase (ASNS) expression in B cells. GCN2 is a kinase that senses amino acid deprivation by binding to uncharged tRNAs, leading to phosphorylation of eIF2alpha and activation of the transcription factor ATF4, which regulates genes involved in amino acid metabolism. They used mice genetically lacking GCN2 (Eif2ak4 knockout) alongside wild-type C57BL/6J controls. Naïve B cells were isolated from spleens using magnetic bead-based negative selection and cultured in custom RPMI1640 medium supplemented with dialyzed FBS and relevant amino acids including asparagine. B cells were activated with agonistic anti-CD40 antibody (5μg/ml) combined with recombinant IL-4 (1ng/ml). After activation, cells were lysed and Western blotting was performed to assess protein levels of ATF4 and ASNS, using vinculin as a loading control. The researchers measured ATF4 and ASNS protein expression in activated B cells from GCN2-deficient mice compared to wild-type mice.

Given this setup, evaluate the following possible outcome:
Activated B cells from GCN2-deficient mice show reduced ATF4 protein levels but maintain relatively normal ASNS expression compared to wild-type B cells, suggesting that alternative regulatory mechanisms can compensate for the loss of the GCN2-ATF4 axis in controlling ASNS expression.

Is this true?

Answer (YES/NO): NO